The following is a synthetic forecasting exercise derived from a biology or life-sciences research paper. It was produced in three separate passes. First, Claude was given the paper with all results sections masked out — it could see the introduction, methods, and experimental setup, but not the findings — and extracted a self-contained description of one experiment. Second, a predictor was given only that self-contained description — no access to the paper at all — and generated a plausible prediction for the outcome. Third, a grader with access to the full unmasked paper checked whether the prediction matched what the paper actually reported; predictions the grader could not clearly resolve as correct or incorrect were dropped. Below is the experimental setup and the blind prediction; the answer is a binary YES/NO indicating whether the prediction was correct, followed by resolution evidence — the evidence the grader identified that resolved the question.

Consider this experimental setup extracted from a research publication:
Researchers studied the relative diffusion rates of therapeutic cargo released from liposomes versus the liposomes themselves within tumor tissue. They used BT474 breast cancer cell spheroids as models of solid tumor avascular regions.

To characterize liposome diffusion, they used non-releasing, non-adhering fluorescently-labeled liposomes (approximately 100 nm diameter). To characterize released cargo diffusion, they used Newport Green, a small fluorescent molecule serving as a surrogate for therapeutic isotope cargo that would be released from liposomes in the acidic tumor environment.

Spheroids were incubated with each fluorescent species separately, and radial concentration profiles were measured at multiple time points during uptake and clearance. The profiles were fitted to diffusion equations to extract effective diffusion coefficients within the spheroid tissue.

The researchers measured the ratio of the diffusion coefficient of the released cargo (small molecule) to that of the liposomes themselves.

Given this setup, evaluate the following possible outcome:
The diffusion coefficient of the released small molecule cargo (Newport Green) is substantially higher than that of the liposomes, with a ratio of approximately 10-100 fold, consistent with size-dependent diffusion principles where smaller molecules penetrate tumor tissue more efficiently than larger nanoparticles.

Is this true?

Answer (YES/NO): NO